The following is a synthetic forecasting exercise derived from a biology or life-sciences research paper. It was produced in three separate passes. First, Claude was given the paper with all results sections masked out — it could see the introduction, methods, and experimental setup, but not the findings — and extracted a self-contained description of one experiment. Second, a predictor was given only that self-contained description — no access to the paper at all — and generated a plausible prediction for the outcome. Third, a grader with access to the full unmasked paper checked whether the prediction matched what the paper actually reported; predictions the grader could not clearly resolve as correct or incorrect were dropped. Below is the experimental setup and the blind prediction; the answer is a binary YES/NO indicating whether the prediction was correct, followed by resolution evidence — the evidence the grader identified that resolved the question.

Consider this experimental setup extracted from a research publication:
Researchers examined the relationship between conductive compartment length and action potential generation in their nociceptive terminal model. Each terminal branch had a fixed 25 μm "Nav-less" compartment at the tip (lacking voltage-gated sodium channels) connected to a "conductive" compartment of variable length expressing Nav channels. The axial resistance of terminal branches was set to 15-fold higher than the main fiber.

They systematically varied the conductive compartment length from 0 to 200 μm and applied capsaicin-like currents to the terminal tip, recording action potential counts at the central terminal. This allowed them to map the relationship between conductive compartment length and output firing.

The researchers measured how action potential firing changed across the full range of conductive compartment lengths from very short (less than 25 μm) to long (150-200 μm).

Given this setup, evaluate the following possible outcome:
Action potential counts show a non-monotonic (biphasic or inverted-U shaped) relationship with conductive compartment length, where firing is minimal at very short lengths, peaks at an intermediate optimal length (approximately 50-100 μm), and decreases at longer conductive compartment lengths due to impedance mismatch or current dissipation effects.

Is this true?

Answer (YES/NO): NO